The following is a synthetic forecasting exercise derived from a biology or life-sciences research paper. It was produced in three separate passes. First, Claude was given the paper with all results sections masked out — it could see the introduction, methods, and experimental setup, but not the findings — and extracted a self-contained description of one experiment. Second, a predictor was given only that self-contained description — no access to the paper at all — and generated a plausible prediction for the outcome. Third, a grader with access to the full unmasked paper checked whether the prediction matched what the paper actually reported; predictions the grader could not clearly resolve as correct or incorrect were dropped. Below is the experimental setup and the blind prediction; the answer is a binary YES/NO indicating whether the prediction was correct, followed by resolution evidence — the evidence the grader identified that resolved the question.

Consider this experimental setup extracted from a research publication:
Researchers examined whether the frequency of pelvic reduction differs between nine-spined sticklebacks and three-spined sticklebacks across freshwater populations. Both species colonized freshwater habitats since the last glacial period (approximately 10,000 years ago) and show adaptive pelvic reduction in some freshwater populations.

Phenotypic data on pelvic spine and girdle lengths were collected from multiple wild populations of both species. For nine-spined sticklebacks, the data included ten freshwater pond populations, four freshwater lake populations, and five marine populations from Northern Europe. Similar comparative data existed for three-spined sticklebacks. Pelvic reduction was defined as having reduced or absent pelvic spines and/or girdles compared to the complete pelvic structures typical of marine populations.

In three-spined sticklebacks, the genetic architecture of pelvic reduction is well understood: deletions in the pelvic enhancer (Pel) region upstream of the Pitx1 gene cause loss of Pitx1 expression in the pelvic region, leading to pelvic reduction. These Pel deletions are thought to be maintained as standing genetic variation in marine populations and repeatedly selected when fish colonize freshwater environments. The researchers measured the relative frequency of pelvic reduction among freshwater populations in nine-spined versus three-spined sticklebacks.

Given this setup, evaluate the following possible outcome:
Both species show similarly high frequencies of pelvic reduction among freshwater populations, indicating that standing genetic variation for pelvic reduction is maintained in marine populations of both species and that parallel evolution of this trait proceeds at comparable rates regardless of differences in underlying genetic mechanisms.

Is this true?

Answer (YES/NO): NO